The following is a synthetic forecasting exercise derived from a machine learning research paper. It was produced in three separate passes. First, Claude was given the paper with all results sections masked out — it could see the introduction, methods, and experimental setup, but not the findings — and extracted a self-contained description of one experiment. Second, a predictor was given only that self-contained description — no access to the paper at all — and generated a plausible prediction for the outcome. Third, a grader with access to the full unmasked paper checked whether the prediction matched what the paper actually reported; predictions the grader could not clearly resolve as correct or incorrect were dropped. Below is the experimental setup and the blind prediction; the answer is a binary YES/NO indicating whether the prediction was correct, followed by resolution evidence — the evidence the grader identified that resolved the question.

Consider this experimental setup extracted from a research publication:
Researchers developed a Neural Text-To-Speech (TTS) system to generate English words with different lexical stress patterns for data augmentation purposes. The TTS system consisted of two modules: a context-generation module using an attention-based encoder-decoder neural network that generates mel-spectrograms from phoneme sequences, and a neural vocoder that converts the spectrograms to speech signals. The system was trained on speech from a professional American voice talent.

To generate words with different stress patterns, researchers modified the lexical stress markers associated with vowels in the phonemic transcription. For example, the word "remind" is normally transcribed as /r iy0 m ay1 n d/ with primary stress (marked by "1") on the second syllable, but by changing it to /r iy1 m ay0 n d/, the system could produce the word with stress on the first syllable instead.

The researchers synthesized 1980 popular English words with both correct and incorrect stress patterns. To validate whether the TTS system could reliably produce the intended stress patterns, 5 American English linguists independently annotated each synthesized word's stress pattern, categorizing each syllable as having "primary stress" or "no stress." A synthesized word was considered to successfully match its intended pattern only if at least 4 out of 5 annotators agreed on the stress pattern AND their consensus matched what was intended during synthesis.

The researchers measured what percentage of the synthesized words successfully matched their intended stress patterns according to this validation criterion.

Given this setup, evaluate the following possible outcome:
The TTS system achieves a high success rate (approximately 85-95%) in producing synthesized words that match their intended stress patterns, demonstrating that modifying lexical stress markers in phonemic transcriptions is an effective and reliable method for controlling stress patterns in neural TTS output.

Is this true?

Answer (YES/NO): NO